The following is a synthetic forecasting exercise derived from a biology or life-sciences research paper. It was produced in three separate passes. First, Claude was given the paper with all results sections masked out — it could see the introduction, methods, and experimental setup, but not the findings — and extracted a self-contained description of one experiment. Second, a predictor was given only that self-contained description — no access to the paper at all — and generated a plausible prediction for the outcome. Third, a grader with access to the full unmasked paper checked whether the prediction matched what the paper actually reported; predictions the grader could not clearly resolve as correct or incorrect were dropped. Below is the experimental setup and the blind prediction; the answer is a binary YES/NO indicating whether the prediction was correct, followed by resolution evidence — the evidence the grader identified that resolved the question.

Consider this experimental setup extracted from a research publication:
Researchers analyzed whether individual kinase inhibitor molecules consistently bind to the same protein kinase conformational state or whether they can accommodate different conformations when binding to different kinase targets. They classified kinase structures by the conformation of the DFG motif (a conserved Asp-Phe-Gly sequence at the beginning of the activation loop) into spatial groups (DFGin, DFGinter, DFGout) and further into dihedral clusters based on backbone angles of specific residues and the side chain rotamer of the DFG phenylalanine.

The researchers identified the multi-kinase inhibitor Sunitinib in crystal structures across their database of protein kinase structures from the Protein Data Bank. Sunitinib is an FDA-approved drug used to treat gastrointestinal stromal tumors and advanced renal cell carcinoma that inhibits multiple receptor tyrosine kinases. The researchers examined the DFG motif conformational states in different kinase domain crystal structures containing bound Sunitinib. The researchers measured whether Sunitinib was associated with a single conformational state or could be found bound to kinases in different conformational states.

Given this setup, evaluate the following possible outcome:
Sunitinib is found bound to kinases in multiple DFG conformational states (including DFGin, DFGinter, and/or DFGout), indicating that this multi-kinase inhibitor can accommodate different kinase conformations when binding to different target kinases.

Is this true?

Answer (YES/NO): YES